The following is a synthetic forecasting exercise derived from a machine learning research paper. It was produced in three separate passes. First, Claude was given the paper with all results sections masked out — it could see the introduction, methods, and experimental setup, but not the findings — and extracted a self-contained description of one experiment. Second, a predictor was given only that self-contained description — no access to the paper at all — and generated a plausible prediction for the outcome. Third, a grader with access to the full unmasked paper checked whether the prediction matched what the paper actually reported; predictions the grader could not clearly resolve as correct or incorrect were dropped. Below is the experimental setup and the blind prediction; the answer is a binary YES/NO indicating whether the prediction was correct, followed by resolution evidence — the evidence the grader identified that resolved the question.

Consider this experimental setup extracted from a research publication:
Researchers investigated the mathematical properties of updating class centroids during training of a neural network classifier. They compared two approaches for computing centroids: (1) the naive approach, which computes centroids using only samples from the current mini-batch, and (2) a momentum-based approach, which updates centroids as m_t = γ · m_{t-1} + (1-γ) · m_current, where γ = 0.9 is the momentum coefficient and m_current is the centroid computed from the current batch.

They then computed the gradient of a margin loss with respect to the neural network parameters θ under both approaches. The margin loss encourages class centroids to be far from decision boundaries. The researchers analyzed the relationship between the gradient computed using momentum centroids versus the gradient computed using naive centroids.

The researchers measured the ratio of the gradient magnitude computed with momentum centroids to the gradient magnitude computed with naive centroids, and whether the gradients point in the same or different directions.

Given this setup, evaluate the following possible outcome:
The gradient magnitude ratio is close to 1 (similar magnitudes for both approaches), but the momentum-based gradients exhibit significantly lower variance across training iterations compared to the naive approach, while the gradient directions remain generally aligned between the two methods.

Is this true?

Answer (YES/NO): NO